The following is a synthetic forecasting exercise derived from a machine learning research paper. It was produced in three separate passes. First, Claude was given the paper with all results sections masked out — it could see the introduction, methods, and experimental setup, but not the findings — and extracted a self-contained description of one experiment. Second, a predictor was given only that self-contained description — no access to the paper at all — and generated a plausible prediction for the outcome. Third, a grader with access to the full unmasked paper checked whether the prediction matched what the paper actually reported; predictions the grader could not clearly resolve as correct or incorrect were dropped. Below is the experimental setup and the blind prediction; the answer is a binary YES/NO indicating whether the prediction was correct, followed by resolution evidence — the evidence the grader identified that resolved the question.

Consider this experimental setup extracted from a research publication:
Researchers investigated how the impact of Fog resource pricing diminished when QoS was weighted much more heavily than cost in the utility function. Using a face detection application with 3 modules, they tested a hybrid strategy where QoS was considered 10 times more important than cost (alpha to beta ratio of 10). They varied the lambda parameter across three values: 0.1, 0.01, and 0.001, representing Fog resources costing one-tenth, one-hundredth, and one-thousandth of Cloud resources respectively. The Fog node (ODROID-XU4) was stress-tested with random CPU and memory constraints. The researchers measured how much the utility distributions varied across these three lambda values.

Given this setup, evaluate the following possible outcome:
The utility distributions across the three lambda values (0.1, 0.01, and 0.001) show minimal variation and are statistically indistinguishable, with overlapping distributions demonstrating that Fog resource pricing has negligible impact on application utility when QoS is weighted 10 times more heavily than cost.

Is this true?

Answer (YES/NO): YES